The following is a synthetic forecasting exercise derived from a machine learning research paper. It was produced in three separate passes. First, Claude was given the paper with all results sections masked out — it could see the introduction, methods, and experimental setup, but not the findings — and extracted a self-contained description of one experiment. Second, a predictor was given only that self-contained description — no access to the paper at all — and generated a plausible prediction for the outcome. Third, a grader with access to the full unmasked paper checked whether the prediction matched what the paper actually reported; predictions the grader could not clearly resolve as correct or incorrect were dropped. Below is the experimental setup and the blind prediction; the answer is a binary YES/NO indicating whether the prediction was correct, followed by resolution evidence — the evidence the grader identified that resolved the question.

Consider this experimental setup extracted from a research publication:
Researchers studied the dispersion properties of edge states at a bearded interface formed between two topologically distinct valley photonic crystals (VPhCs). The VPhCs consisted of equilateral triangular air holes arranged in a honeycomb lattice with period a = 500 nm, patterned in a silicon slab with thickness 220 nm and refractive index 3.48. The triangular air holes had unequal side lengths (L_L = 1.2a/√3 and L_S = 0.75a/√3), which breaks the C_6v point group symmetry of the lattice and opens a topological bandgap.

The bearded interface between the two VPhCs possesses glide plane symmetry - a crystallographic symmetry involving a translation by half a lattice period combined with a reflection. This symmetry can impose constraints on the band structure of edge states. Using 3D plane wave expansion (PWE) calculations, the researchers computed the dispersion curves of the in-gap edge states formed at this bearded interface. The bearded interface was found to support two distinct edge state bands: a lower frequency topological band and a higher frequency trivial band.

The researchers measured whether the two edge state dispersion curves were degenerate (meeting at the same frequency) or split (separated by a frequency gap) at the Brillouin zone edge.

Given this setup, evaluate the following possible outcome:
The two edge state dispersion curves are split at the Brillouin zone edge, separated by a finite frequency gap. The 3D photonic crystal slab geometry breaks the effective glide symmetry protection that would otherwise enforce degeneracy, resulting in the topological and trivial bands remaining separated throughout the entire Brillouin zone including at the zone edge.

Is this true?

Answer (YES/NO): NO